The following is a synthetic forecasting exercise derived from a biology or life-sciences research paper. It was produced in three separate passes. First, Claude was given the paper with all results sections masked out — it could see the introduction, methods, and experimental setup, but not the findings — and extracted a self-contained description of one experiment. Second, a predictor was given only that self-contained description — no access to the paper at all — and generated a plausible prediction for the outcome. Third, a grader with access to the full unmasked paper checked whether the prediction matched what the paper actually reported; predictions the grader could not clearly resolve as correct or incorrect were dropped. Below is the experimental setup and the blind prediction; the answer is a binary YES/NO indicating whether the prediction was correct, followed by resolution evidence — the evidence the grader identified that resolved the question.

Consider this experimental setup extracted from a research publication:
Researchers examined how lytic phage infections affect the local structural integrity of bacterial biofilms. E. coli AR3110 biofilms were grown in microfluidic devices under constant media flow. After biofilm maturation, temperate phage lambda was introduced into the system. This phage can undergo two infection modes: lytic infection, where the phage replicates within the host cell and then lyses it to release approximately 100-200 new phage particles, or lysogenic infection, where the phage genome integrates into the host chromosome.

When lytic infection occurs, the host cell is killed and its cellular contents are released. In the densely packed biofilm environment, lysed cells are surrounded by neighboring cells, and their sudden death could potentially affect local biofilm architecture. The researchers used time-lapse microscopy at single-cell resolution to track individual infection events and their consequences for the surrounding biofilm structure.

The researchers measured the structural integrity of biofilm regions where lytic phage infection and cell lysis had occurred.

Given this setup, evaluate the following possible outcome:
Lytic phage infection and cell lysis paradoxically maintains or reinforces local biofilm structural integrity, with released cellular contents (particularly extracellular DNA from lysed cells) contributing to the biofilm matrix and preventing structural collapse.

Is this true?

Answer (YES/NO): NO